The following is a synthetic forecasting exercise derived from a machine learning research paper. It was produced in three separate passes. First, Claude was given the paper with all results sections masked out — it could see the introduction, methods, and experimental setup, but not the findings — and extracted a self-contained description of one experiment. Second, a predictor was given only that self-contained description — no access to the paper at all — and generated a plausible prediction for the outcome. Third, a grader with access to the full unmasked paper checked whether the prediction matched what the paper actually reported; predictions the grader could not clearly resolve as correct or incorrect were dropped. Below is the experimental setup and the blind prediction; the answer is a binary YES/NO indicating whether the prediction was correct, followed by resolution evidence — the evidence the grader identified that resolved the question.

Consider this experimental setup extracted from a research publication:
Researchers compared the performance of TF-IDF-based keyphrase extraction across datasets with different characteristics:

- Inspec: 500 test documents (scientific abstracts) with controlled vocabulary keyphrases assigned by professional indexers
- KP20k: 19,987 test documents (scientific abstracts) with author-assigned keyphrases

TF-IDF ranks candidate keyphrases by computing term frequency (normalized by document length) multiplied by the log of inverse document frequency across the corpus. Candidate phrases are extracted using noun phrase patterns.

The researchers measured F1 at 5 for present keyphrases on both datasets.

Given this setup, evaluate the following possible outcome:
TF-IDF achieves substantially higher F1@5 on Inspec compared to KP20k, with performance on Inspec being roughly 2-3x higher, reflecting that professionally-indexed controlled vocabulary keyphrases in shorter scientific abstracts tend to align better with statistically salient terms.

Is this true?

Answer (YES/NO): YES